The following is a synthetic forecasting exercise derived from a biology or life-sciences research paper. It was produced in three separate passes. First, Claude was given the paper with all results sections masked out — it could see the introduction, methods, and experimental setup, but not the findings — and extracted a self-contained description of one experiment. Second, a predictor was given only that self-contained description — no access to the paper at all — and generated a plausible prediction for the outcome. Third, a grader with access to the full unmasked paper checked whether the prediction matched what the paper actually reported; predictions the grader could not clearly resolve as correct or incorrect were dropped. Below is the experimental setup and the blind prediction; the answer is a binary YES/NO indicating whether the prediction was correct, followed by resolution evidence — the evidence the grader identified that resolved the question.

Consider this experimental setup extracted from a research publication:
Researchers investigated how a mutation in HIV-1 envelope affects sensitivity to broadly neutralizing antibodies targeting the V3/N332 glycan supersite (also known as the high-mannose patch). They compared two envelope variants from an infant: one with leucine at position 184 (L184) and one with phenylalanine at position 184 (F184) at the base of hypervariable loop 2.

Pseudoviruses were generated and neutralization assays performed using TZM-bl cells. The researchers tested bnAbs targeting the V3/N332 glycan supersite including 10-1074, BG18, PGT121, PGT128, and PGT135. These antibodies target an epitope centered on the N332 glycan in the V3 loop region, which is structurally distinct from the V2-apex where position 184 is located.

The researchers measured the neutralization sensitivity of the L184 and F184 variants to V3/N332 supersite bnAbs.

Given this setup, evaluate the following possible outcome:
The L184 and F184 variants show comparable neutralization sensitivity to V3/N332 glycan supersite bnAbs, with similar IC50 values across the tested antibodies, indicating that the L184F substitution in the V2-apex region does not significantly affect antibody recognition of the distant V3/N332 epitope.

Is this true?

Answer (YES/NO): YES